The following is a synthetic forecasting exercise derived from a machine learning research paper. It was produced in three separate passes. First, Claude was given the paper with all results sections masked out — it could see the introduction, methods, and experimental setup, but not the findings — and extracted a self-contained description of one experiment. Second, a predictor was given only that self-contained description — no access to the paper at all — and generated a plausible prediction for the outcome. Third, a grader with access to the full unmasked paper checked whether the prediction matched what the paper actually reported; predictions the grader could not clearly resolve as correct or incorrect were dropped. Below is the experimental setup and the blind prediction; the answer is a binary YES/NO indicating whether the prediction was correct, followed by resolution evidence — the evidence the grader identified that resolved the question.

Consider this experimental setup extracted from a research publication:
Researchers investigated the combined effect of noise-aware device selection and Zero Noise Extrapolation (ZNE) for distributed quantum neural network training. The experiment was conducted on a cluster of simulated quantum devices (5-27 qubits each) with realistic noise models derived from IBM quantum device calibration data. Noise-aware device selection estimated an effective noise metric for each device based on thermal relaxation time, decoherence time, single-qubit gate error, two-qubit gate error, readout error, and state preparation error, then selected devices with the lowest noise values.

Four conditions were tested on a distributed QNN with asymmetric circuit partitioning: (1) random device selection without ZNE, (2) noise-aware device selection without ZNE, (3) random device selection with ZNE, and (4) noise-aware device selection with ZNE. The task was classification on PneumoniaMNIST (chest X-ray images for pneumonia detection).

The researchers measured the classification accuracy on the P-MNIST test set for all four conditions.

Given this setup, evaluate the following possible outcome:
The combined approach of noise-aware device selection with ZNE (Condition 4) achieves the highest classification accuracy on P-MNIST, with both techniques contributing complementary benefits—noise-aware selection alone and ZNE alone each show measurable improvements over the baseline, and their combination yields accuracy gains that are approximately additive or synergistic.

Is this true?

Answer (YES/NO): YES